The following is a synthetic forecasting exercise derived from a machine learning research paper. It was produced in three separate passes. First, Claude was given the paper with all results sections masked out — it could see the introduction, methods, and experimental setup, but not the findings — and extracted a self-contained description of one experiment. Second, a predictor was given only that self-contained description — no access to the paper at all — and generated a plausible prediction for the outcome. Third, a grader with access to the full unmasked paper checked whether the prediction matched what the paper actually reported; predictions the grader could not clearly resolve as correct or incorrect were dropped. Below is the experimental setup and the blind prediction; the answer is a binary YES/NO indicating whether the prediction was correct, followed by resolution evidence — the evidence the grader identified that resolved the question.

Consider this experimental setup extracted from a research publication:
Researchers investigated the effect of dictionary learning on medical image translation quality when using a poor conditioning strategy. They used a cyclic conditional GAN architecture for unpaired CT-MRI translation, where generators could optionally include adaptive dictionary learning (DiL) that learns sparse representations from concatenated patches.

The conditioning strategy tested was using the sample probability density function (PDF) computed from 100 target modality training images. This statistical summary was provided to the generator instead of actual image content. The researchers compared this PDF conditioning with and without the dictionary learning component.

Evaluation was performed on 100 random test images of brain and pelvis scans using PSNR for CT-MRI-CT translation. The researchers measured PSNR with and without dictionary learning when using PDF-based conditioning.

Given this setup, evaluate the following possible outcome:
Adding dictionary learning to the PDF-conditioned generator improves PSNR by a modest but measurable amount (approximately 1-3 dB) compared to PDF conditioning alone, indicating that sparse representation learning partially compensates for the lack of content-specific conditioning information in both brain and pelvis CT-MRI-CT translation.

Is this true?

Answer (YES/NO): YES